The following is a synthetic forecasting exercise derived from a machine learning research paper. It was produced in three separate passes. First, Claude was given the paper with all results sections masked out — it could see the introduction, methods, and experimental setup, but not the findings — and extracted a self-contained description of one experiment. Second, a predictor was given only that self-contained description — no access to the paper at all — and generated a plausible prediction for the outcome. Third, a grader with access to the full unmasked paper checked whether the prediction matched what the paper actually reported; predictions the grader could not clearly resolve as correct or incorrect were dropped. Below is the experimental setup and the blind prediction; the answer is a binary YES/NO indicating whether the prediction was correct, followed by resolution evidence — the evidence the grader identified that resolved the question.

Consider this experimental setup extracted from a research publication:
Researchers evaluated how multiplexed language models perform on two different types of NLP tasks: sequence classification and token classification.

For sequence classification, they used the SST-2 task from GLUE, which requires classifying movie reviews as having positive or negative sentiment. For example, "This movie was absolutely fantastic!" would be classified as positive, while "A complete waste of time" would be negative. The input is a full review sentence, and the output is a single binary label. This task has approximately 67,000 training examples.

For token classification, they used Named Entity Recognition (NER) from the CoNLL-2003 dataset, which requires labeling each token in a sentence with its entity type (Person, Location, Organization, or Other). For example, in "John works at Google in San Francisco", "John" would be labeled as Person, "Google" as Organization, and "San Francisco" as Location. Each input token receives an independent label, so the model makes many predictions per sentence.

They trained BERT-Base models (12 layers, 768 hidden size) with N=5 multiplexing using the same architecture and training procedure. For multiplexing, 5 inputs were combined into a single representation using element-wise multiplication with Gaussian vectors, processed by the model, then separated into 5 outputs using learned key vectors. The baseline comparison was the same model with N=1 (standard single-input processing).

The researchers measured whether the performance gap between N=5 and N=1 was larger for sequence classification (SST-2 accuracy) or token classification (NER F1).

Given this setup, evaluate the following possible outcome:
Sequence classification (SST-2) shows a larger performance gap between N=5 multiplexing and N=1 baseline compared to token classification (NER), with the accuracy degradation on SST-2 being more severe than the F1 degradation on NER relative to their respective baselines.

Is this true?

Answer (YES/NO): YES